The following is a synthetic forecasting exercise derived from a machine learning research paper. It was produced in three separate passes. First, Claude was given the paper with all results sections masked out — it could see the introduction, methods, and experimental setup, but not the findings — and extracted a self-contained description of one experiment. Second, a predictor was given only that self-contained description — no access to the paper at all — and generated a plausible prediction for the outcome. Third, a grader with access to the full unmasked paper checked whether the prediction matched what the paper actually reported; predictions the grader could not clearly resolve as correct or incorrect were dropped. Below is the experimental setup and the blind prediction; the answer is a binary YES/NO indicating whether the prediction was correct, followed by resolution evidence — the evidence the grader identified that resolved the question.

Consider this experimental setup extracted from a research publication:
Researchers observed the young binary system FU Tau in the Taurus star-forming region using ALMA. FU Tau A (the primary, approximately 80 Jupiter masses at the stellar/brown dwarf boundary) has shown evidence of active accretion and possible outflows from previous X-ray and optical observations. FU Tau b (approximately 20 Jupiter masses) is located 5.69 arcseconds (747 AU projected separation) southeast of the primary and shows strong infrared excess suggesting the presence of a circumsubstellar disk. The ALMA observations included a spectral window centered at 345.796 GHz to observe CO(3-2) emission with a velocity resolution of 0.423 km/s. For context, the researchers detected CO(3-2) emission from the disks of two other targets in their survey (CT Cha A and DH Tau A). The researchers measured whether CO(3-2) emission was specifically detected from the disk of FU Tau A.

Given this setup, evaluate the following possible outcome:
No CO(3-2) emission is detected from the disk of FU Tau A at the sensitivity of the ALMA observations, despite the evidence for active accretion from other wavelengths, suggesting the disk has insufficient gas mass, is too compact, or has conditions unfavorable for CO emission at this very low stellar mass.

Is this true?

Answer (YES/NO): YES